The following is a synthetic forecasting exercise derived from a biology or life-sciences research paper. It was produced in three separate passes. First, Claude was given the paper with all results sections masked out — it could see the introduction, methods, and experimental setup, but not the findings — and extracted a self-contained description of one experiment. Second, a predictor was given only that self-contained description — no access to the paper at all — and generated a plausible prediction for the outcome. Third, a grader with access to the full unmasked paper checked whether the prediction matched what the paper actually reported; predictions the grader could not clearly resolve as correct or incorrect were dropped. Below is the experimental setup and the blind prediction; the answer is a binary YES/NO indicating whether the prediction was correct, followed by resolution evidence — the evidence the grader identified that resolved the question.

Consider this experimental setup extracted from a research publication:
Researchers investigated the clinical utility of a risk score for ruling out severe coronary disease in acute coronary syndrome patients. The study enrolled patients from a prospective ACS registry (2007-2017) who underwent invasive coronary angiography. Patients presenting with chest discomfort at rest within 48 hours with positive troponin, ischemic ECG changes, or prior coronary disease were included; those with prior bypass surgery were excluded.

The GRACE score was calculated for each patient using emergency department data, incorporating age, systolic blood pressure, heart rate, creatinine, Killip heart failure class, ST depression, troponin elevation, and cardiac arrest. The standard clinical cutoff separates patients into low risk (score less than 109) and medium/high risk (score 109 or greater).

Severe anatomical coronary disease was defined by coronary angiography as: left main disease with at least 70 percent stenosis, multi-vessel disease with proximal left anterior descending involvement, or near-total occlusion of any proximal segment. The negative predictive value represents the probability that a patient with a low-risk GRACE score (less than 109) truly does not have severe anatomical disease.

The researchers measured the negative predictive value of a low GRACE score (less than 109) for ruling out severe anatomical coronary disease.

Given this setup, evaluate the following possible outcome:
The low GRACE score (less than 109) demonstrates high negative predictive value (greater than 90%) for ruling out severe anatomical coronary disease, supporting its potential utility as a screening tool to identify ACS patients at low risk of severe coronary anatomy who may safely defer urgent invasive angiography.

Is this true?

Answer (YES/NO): NO